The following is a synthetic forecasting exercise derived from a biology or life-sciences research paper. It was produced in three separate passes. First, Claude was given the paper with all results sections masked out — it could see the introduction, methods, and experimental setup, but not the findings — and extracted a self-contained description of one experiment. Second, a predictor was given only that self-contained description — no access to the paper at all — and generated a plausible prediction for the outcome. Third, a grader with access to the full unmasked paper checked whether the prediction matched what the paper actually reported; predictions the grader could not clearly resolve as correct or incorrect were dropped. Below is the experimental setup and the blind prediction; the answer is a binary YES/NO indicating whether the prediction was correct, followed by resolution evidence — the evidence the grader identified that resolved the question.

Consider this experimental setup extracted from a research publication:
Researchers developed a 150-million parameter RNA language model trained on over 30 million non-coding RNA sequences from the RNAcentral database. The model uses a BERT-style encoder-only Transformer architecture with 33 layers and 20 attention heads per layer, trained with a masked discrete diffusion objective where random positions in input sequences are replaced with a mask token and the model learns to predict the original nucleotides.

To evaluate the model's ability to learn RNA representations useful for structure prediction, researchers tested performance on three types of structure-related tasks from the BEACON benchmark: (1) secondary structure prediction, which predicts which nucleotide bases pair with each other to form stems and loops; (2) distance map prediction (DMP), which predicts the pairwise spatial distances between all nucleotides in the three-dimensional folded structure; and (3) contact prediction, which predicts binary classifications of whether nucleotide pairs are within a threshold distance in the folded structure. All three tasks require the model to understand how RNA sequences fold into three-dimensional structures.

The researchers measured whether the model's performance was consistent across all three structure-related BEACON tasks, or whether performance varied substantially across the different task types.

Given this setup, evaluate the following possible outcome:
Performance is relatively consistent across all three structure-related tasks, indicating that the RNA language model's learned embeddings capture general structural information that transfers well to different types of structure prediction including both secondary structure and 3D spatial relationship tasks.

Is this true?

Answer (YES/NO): NO